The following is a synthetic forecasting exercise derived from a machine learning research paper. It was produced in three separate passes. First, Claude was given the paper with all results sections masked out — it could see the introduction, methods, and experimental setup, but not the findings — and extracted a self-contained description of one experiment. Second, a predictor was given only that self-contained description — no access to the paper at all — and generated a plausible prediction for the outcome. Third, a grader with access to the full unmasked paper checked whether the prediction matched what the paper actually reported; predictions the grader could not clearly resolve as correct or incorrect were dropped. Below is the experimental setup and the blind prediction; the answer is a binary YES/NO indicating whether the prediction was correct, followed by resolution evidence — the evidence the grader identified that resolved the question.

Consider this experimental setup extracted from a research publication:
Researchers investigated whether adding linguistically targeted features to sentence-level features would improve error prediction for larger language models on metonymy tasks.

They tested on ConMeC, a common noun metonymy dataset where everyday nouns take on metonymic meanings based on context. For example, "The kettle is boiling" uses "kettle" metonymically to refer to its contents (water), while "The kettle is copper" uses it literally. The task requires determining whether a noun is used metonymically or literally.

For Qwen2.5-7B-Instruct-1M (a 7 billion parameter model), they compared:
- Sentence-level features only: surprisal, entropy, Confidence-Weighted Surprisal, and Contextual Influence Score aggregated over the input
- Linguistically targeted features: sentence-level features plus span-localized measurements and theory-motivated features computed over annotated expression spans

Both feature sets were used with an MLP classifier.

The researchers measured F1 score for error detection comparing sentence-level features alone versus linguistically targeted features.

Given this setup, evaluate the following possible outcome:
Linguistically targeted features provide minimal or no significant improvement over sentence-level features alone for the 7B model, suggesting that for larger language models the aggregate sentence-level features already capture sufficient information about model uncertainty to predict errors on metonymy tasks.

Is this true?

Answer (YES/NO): NO